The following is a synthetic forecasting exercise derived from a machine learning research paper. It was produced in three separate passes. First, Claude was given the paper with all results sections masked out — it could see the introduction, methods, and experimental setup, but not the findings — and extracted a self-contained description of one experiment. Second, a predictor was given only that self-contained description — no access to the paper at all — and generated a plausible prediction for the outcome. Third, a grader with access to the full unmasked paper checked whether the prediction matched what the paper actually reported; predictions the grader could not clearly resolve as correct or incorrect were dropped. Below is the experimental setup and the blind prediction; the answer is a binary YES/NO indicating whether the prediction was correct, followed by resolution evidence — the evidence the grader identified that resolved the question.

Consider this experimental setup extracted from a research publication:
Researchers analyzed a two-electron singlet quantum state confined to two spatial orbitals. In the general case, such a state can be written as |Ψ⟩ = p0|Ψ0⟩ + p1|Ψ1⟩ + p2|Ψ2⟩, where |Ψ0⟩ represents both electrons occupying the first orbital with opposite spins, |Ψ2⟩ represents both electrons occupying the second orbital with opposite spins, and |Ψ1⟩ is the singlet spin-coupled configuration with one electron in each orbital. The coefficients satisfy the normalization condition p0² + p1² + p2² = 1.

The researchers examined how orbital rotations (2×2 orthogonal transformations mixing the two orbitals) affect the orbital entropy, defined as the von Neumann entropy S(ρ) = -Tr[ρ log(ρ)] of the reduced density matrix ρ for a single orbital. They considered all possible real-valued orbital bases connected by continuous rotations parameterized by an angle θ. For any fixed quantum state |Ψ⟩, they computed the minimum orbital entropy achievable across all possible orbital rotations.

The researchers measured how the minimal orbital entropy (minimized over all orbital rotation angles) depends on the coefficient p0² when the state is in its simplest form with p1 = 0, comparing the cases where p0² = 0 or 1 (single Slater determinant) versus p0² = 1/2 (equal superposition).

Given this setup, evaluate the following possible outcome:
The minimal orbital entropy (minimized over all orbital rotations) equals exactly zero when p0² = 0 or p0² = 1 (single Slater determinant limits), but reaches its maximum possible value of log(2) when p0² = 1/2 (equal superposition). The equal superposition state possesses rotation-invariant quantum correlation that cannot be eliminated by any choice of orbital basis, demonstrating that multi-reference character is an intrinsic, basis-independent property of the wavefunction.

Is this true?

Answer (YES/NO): YES